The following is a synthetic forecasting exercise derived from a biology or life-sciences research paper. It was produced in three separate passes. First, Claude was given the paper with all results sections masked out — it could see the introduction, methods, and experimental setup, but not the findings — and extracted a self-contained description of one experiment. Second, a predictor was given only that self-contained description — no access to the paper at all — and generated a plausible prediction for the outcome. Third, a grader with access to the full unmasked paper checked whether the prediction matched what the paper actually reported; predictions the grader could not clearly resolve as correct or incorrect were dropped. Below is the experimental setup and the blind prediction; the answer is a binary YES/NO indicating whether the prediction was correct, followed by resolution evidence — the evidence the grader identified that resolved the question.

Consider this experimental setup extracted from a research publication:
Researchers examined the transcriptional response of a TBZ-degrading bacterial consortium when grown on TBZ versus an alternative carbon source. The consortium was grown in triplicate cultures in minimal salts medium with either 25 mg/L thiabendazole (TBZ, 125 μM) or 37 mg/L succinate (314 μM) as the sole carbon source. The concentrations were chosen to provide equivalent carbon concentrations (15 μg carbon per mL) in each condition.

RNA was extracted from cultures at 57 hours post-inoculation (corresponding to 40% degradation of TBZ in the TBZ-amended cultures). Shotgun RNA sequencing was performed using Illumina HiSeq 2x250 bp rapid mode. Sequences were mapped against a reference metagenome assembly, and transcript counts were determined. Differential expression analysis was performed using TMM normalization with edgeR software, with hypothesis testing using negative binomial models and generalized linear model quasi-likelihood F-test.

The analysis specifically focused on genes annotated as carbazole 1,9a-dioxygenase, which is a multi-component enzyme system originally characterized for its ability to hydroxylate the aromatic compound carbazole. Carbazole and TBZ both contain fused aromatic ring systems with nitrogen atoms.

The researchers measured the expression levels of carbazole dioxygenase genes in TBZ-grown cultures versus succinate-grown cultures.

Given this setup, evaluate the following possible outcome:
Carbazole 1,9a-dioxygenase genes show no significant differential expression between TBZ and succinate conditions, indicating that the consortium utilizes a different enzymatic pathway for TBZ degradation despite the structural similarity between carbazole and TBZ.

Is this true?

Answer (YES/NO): NO